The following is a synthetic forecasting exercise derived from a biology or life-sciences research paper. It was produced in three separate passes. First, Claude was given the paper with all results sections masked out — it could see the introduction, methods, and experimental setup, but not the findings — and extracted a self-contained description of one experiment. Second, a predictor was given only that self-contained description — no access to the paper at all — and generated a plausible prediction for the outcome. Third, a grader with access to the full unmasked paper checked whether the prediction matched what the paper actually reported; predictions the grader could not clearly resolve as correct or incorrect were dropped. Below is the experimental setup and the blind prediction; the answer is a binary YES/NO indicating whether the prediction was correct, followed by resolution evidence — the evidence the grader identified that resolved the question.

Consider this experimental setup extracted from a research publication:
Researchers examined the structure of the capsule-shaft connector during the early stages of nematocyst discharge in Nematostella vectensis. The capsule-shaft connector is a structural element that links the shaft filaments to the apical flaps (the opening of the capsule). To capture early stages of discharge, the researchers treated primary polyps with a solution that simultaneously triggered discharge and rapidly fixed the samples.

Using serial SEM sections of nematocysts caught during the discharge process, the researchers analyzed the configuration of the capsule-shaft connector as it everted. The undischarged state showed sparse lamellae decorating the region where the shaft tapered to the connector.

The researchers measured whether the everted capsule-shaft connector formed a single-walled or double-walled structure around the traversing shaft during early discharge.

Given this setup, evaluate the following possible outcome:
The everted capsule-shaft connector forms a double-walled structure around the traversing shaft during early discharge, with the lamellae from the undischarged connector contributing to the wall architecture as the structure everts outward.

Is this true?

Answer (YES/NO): YES